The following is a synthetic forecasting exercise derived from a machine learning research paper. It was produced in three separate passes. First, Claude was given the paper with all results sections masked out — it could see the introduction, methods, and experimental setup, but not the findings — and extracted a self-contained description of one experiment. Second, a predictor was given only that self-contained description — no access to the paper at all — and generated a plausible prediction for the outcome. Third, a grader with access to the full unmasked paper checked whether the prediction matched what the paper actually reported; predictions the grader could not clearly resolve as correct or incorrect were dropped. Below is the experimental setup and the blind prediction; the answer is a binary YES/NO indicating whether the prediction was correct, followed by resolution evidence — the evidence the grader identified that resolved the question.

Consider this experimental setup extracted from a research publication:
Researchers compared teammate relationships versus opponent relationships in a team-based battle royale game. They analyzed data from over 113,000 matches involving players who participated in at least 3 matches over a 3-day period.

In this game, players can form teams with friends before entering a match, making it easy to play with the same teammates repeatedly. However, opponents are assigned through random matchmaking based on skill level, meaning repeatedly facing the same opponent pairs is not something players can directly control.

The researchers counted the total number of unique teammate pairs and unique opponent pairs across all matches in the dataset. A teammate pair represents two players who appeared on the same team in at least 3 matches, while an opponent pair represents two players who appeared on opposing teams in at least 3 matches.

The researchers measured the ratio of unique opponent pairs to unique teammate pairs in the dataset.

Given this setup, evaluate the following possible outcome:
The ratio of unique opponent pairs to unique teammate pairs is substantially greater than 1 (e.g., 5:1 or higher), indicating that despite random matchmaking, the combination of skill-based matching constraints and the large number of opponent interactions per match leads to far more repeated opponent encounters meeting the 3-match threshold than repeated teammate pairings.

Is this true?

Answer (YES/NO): NO